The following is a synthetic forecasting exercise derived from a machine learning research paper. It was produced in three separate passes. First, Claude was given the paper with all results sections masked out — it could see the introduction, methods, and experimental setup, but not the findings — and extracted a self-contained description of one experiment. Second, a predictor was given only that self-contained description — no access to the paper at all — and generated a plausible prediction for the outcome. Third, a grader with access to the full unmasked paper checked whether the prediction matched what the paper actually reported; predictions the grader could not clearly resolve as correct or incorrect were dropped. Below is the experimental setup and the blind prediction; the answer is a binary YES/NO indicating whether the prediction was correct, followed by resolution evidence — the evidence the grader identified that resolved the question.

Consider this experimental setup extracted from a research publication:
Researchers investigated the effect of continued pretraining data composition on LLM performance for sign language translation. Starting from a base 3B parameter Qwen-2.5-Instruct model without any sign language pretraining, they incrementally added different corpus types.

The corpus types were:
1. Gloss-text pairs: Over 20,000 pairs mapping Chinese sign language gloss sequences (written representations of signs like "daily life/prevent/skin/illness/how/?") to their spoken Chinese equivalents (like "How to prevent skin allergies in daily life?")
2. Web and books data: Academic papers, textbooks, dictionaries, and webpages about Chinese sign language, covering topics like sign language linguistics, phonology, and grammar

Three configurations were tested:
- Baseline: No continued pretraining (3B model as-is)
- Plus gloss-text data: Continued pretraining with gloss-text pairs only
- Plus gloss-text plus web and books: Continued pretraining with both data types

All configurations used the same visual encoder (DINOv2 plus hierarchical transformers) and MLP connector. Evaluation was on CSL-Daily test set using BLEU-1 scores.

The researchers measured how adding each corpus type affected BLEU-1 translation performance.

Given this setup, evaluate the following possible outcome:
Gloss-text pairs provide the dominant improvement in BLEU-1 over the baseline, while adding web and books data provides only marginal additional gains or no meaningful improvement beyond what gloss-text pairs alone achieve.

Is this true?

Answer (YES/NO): YES